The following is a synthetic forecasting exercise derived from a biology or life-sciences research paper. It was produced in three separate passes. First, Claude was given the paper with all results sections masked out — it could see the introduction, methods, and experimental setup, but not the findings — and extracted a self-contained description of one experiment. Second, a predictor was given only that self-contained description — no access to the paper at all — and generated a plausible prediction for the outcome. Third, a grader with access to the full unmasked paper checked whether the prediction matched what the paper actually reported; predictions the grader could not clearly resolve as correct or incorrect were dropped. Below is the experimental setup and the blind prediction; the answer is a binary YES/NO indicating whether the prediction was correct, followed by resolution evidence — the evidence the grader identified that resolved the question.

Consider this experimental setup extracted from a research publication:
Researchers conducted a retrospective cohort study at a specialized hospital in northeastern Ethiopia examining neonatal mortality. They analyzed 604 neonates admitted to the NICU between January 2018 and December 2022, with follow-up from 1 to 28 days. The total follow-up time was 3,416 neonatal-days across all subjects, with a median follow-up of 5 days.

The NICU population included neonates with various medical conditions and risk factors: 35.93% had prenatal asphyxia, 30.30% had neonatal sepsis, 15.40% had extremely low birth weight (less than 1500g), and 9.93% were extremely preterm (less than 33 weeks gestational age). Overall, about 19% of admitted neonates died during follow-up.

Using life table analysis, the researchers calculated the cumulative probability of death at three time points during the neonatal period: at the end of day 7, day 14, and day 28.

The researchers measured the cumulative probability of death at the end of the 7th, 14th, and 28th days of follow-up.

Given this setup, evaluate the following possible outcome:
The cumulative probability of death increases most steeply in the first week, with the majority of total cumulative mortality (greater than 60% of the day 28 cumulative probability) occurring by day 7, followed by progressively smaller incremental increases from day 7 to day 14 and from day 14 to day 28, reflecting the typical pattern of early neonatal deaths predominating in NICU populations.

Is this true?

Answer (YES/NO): NO